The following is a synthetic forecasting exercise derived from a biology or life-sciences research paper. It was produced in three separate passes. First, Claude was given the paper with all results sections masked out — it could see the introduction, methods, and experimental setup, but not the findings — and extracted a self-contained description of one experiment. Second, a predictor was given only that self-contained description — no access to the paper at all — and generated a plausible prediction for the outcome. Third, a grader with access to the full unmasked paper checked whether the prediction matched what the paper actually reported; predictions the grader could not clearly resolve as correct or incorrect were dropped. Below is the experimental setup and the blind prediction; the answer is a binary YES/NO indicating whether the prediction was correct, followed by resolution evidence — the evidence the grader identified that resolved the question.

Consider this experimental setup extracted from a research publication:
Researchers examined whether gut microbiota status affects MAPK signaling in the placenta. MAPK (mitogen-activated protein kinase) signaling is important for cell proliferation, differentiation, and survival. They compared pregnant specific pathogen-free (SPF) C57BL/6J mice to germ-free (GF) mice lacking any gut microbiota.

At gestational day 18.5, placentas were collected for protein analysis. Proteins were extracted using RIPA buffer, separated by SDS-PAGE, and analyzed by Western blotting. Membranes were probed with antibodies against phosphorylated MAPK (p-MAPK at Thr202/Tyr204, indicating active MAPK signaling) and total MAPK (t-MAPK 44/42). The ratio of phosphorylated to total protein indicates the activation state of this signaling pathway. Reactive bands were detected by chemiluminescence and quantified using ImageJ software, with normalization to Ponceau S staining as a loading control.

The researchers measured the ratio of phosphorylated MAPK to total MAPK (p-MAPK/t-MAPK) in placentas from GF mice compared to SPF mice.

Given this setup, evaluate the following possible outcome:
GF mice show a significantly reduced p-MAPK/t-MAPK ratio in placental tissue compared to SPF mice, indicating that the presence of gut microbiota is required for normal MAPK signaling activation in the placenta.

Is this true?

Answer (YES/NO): YES